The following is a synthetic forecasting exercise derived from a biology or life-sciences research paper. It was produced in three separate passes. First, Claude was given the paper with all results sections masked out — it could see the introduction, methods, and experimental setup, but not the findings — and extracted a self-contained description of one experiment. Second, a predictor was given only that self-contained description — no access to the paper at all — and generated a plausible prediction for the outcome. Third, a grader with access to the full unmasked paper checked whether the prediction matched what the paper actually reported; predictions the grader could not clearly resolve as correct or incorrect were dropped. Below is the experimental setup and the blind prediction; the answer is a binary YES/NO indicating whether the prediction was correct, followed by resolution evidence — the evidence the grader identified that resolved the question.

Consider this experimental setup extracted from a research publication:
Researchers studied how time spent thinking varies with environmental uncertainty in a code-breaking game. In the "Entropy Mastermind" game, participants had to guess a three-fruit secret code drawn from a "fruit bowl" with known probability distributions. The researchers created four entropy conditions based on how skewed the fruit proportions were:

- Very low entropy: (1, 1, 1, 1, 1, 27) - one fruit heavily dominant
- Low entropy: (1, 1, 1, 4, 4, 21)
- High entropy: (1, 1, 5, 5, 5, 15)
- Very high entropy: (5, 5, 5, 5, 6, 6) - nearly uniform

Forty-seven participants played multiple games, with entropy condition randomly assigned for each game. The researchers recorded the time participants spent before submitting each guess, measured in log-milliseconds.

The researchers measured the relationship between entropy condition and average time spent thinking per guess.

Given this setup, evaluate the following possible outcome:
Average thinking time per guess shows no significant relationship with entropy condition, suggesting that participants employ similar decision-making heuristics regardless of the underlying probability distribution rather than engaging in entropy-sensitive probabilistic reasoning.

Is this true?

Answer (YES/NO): NO